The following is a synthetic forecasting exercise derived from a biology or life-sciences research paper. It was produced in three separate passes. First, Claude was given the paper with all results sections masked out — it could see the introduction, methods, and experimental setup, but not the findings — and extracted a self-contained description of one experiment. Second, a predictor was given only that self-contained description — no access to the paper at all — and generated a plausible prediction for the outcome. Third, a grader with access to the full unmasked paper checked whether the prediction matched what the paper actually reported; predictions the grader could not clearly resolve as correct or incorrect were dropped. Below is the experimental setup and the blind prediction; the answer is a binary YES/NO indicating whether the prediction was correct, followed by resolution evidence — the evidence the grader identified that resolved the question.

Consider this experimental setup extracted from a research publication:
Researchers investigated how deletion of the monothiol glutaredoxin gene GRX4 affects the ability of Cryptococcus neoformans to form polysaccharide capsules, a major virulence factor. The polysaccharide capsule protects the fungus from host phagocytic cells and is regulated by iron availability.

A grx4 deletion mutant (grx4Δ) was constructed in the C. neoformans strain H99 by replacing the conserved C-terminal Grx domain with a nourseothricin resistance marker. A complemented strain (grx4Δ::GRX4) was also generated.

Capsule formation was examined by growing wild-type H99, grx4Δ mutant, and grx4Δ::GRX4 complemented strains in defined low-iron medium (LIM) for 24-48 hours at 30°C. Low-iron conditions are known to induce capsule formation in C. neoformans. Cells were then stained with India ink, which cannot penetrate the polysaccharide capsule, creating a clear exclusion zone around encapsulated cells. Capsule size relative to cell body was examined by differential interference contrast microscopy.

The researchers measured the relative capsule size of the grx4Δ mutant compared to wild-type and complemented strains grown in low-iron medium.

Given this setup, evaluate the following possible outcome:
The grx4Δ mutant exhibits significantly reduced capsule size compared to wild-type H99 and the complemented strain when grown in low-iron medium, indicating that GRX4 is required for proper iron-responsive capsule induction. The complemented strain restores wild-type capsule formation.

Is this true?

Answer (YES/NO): YES